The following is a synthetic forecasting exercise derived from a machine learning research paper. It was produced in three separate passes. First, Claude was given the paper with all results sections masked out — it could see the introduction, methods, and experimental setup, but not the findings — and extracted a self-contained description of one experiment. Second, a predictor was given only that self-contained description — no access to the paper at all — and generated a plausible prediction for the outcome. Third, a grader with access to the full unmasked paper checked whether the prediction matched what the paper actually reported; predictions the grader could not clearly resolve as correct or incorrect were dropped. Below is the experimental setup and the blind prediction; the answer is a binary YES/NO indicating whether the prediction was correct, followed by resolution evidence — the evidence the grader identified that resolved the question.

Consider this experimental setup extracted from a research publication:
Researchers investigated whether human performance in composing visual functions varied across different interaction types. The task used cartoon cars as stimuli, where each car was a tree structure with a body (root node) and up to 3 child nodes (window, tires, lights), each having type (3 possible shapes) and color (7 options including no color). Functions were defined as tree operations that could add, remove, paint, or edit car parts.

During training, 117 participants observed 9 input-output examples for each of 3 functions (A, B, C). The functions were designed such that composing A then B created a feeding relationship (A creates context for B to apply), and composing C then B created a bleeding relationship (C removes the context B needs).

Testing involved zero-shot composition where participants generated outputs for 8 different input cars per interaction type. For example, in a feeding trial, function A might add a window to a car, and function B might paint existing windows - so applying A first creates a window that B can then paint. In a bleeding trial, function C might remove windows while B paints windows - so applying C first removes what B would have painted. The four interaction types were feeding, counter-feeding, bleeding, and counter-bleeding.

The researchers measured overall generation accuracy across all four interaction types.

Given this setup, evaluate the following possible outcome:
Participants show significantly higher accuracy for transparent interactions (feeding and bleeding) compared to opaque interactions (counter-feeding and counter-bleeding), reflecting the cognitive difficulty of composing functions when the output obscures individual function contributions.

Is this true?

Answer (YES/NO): NO